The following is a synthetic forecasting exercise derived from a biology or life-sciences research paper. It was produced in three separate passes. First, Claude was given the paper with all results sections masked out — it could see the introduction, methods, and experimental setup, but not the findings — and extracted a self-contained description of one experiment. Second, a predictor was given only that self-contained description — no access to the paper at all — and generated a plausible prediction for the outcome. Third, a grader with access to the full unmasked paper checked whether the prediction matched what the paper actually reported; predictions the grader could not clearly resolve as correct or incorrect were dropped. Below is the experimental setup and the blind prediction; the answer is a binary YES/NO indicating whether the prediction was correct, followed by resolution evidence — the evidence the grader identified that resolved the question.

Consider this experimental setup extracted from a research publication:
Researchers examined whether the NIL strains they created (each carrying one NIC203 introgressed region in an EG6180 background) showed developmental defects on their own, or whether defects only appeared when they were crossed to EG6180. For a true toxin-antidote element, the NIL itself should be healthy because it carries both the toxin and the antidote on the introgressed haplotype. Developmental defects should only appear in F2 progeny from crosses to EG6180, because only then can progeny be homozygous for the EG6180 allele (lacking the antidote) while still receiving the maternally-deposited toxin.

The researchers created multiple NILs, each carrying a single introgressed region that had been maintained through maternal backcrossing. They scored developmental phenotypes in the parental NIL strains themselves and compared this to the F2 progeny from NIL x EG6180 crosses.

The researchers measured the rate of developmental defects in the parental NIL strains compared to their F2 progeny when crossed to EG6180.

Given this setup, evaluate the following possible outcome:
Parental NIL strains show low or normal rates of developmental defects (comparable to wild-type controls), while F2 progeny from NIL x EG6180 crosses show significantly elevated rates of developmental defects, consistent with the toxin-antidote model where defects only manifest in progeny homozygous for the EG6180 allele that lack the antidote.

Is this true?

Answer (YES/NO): YES